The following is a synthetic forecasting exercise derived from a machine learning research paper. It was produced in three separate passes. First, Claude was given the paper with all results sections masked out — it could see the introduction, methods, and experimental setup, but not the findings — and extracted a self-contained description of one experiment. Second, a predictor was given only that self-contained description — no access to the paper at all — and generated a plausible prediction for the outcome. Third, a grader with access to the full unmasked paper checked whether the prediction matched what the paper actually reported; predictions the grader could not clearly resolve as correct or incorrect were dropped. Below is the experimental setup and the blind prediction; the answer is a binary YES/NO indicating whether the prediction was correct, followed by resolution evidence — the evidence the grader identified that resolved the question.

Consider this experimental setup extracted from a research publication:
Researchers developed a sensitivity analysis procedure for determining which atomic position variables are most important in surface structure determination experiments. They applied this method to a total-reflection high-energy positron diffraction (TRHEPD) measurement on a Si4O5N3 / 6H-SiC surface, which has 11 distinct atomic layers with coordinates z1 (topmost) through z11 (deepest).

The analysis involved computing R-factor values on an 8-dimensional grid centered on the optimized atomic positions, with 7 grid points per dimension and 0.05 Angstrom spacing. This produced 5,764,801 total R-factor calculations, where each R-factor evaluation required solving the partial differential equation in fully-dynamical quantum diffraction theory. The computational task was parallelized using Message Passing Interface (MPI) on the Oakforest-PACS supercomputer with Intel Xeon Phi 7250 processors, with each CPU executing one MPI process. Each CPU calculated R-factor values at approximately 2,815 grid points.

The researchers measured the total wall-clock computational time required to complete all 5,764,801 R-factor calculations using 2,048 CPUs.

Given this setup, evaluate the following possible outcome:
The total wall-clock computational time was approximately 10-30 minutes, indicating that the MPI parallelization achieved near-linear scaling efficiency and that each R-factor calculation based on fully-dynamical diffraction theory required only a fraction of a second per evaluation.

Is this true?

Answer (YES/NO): NO